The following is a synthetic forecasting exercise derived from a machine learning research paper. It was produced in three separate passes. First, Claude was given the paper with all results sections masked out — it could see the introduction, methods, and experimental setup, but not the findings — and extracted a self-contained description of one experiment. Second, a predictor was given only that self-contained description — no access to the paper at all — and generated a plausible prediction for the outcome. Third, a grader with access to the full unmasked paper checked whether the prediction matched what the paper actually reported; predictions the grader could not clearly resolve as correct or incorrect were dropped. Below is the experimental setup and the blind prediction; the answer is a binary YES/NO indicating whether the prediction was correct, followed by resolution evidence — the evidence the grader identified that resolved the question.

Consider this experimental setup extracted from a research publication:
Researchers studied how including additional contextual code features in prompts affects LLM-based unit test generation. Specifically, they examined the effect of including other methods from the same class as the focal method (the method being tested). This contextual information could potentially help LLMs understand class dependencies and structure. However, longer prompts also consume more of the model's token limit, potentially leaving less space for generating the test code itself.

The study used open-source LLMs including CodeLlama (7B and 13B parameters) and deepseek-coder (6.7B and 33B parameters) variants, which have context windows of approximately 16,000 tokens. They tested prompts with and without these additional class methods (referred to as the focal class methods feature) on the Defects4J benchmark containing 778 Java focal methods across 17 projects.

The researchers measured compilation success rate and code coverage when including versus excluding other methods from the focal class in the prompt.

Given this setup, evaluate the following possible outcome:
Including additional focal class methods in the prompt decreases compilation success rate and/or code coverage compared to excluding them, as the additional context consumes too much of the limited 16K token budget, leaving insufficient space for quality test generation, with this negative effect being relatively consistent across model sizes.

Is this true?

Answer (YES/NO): NO